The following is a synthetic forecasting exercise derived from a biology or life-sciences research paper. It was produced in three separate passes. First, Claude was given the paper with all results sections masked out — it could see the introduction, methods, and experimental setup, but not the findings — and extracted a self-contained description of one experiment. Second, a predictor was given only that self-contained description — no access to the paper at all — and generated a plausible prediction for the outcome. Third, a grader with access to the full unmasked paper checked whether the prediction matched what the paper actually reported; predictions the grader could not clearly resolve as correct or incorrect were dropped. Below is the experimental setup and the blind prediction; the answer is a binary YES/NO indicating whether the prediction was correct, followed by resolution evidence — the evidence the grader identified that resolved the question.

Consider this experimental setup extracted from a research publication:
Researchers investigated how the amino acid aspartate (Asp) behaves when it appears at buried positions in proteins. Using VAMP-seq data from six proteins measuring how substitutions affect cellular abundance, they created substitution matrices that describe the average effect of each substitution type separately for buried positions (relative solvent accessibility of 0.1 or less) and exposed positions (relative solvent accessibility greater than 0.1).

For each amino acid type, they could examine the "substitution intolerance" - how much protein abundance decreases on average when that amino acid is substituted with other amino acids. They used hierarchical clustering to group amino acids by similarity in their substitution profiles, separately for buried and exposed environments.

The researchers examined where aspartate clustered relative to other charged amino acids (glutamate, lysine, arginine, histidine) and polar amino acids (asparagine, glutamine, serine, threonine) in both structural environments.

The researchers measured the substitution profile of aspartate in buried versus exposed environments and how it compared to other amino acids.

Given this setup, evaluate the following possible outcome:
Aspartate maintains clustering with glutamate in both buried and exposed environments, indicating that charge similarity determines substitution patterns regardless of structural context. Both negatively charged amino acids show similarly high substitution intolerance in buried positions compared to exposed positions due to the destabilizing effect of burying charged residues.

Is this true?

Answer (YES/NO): NO